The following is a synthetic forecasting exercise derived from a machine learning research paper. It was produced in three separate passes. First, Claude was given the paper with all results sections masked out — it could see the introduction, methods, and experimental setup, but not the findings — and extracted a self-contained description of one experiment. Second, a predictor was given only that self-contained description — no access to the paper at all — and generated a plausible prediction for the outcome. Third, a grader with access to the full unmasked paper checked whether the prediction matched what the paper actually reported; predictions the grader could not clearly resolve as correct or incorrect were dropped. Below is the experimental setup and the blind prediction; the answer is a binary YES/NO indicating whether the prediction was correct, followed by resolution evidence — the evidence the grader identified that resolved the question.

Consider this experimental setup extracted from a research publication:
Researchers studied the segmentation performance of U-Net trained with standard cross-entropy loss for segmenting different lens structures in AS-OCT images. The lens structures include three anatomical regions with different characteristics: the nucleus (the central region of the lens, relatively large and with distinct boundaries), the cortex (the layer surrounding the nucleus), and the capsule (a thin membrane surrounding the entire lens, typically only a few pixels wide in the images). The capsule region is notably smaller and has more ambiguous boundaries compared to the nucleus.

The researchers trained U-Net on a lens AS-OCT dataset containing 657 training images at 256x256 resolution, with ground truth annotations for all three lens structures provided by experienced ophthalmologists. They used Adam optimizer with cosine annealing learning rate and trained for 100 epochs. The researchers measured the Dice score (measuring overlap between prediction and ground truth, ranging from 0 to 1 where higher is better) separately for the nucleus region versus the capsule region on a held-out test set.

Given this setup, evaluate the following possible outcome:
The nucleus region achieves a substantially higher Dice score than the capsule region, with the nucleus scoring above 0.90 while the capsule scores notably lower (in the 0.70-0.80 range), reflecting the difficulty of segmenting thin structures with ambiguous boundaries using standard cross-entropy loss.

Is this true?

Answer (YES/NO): YES